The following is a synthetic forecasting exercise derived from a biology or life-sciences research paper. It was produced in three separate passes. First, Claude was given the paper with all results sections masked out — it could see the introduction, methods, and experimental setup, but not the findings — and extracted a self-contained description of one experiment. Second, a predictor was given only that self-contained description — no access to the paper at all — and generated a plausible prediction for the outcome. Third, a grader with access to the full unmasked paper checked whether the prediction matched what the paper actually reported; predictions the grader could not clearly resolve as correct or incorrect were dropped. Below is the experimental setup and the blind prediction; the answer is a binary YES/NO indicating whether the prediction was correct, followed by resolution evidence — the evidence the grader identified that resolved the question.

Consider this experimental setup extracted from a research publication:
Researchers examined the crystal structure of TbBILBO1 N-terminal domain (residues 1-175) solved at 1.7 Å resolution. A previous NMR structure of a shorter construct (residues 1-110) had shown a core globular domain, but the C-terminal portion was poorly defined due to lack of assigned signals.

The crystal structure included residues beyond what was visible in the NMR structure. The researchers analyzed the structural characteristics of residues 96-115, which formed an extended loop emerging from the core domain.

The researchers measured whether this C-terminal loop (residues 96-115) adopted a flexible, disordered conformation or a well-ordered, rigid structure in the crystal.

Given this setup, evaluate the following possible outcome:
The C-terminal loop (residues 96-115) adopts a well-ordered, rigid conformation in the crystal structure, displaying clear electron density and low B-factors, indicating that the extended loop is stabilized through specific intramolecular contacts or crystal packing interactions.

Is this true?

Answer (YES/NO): NO